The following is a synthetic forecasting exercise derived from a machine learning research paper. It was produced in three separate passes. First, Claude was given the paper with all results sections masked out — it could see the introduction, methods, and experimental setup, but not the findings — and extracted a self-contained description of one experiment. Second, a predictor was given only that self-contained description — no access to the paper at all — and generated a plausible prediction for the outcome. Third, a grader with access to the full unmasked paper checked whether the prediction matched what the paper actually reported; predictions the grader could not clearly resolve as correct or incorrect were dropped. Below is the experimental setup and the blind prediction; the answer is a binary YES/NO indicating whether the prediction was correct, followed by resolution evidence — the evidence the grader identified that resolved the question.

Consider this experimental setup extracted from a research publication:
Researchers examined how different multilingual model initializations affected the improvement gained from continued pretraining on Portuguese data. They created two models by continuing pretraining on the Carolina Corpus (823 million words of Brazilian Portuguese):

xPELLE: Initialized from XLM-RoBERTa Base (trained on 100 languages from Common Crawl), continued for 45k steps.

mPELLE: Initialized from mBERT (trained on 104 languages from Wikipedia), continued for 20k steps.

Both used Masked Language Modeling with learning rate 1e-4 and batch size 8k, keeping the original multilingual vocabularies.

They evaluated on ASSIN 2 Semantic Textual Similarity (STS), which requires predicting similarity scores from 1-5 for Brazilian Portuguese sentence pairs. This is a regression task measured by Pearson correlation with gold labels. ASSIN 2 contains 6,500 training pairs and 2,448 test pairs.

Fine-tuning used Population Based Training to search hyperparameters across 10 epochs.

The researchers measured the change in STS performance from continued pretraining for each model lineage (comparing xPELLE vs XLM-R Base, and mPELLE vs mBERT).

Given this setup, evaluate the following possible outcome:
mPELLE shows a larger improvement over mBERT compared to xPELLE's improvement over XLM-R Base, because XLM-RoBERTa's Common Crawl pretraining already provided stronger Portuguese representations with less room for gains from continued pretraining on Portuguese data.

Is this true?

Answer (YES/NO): NO